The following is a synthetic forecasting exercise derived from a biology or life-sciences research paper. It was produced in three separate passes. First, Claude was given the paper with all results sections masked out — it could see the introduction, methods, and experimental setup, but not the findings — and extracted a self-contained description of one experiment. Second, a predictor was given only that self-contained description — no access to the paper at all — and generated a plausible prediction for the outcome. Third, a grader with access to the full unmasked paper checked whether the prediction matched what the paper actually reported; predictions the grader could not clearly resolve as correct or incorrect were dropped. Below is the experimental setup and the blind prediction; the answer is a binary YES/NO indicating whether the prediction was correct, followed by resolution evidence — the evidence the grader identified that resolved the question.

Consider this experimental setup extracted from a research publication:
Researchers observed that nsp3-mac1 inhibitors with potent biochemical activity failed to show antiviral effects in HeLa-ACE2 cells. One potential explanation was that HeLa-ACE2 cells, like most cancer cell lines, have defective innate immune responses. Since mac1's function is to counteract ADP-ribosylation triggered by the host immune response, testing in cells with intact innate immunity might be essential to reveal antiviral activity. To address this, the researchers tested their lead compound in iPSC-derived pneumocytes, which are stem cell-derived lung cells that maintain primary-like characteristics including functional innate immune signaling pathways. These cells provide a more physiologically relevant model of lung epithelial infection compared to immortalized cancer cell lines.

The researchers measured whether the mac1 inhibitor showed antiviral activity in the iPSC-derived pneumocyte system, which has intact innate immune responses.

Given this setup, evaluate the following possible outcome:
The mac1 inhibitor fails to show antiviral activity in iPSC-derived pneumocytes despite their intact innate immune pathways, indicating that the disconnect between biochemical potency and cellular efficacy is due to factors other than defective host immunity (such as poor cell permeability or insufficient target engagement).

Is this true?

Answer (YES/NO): NO